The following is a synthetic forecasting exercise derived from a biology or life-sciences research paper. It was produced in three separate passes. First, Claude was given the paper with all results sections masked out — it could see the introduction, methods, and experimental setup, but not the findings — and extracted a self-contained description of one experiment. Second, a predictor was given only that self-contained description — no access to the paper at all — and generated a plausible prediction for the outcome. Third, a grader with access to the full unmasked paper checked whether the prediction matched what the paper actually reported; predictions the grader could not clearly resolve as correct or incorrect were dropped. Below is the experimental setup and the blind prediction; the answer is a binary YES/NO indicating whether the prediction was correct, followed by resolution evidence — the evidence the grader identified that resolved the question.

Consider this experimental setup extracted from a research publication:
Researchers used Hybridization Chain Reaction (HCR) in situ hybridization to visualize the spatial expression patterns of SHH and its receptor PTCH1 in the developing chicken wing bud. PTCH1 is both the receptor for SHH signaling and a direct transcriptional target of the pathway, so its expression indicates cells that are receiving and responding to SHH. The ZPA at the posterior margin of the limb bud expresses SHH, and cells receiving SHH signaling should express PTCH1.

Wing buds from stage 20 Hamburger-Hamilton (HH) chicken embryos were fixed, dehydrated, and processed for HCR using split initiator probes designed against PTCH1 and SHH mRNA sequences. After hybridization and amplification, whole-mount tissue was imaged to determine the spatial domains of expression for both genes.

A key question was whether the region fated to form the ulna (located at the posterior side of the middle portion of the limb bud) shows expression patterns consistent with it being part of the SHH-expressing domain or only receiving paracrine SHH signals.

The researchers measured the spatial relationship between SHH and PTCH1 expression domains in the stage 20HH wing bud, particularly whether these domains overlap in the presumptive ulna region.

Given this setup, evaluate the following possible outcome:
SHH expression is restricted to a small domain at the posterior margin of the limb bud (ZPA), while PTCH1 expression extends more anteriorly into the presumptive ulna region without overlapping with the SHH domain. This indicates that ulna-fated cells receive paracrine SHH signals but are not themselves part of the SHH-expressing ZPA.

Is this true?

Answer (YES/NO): YES